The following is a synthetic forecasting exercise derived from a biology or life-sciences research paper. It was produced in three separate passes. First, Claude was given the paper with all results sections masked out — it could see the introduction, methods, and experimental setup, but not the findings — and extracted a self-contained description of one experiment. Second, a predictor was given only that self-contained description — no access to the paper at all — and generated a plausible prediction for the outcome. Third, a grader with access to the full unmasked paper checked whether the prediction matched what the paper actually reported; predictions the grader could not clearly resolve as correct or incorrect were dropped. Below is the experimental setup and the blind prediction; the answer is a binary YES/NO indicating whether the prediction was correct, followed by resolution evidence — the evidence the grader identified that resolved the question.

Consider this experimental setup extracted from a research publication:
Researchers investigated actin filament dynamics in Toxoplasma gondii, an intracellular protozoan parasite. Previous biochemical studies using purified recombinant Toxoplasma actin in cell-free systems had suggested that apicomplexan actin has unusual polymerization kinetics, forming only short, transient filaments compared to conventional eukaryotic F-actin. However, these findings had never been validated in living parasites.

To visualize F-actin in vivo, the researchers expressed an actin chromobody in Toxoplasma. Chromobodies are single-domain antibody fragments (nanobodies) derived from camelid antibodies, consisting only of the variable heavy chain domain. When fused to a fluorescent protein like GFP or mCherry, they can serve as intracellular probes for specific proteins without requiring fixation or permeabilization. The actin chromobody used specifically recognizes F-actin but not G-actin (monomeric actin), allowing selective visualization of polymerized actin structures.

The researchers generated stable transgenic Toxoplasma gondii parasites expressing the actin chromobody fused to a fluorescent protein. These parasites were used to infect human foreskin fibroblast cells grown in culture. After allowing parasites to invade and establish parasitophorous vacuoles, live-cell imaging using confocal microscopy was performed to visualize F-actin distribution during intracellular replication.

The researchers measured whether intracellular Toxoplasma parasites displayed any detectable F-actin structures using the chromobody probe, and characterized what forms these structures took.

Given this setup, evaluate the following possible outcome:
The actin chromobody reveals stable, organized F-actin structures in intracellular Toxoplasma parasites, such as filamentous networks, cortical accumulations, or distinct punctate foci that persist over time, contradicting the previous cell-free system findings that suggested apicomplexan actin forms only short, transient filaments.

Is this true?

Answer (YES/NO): YES